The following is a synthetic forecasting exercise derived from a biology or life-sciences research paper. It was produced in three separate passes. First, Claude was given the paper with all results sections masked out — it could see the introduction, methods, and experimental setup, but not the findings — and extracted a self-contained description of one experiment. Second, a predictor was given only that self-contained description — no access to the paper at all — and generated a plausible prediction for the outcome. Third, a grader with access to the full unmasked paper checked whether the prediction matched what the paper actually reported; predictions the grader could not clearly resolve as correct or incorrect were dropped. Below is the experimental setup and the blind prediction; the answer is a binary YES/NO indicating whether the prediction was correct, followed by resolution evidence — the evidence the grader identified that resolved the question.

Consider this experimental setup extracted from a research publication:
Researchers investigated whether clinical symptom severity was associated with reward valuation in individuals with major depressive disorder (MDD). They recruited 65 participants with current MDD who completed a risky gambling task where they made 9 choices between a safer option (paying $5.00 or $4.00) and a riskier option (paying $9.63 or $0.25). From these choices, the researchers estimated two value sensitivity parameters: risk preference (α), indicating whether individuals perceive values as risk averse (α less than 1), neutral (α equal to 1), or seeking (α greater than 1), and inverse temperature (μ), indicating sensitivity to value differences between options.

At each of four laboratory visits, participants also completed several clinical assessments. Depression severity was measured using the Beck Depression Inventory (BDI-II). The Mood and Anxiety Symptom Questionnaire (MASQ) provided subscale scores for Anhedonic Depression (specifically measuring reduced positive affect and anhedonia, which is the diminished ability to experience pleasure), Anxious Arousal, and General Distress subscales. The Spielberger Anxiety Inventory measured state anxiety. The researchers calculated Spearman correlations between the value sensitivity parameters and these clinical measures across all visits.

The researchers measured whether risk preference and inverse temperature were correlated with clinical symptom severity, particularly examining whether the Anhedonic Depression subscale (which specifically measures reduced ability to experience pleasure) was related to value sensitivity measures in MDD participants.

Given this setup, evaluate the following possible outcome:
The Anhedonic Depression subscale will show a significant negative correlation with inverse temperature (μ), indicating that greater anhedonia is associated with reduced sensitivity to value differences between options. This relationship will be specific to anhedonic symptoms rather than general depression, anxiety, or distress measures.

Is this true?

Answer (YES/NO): NO